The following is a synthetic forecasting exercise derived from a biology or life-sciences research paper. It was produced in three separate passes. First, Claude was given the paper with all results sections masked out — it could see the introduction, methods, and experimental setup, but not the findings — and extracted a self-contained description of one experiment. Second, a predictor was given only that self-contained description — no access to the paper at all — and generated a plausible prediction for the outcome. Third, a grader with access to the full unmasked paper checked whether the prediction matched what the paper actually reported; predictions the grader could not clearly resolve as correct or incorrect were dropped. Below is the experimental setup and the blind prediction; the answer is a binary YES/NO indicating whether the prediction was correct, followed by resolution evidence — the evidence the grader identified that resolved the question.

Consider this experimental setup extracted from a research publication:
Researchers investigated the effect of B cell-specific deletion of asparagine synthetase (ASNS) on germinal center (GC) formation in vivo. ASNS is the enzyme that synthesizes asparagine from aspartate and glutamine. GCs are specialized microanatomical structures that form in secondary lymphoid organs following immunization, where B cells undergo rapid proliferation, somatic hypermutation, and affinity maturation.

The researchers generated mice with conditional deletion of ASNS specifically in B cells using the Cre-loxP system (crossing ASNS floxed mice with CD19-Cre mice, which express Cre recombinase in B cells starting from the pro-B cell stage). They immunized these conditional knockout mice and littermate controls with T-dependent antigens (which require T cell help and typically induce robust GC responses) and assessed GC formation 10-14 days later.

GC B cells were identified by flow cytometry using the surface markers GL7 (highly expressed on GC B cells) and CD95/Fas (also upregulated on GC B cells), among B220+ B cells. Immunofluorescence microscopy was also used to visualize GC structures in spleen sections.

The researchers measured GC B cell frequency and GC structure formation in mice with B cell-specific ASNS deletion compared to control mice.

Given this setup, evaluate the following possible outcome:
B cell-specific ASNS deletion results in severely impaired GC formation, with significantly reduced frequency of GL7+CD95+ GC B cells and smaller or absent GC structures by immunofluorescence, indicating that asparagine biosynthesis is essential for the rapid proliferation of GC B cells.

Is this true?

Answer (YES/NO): NO